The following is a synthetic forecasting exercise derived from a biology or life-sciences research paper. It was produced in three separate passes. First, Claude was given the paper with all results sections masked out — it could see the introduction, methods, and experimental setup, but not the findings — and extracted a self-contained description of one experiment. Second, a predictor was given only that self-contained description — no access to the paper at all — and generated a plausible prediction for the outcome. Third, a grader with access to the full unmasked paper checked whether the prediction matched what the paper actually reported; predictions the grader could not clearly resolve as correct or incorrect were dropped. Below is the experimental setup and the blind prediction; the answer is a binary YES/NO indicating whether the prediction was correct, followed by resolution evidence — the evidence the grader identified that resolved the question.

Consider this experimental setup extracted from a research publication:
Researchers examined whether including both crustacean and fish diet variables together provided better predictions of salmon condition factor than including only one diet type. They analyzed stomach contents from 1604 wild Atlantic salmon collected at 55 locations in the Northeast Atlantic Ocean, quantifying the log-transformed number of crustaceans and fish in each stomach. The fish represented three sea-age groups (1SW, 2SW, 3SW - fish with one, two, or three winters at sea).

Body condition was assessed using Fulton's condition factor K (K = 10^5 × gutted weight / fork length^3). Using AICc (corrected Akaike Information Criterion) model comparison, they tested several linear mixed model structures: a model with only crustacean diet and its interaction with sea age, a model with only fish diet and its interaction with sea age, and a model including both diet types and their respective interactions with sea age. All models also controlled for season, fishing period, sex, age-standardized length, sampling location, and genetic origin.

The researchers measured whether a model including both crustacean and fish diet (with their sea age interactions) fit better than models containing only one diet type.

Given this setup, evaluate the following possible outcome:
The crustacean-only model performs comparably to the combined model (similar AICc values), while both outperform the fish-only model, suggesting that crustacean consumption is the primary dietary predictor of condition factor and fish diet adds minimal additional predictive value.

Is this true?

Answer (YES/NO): NO